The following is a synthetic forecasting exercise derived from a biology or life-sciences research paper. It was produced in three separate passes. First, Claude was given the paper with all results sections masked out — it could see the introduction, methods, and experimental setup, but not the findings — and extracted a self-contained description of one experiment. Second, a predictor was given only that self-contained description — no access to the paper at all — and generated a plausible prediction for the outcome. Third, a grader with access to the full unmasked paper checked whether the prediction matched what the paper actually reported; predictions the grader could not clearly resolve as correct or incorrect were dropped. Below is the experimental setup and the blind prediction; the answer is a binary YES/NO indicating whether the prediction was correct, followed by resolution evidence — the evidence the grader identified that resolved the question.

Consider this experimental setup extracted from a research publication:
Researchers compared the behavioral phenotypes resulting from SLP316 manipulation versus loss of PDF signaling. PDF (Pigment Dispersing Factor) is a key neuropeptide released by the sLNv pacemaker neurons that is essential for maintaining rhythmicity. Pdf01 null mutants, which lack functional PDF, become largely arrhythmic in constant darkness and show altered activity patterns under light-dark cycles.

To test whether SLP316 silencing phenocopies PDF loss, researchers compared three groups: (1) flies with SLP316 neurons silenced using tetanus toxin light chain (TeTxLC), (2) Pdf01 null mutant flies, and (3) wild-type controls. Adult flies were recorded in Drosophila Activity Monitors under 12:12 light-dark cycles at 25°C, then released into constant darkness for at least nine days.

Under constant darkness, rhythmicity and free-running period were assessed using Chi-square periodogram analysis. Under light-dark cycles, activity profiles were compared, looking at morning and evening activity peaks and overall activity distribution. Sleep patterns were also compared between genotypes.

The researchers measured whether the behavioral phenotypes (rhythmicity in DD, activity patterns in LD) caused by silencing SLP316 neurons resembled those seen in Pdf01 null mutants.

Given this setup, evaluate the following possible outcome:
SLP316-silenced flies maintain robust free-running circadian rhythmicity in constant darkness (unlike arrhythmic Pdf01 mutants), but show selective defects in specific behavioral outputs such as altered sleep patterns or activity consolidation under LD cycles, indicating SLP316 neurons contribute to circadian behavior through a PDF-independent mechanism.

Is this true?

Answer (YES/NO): YES